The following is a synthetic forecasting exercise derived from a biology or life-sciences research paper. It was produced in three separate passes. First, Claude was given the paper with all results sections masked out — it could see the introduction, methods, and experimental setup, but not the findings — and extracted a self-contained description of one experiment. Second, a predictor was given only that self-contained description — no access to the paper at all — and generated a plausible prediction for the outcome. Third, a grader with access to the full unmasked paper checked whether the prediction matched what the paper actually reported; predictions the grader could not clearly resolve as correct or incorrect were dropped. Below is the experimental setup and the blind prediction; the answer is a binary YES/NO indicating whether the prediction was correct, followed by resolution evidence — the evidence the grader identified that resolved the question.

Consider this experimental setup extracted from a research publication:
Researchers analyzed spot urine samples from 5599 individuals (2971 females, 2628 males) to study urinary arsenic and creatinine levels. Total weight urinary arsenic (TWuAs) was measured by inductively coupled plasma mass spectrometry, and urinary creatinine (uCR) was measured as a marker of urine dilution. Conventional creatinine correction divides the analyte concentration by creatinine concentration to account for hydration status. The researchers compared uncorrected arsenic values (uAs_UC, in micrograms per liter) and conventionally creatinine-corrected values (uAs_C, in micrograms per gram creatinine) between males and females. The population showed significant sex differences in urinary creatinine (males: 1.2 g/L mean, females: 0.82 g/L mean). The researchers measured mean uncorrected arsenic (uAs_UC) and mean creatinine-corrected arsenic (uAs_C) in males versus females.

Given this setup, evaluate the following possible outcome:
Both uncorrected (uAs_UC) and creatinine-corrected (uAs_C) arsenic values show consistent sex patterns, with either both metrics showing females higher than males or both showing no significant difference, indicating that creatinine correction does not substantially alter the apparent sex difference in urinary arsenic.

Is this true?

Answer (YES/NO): NO